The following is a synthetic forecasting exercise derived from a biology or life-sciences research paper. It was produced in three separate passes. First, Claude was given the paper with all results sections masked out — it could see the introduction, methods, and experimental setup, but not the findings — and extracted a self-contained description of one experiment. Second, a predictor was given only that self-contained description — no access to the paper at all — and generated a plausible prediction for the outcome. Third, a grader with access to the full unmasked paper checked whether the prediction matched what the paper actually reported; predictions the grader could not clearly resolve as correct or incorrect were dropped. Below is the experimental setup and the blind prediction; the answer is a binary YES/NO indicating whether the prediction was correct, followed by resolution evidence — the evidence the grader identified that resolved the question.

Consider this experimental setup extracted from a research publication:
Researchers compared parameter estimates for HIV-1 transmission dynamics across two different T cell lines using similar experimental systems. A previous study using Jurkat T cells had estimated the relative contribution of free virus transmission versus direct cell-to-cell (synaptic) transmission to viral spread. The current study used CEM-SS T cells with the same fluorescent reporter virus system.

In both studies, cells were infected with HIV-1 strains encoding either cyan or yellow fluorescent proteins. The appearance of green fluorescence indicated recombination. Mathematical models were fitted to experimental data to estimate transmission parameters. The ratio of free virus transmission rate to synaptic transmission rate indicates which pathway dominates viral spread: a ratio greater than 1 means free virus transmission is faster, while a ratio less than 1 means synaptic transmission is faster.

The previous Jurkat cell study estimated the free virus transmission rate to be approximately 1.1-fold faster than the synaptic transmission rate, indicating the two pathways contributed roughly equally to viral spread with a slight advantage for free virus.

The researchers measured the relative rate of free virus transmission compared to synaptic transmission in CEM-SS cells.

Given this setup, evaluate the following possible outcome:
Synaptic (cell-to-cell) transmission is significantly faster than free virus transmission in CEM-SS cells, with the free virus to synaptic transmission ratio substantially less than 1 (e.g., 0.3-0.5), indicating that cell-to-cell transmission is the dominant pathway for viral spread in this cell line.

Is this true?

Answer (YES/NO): NO